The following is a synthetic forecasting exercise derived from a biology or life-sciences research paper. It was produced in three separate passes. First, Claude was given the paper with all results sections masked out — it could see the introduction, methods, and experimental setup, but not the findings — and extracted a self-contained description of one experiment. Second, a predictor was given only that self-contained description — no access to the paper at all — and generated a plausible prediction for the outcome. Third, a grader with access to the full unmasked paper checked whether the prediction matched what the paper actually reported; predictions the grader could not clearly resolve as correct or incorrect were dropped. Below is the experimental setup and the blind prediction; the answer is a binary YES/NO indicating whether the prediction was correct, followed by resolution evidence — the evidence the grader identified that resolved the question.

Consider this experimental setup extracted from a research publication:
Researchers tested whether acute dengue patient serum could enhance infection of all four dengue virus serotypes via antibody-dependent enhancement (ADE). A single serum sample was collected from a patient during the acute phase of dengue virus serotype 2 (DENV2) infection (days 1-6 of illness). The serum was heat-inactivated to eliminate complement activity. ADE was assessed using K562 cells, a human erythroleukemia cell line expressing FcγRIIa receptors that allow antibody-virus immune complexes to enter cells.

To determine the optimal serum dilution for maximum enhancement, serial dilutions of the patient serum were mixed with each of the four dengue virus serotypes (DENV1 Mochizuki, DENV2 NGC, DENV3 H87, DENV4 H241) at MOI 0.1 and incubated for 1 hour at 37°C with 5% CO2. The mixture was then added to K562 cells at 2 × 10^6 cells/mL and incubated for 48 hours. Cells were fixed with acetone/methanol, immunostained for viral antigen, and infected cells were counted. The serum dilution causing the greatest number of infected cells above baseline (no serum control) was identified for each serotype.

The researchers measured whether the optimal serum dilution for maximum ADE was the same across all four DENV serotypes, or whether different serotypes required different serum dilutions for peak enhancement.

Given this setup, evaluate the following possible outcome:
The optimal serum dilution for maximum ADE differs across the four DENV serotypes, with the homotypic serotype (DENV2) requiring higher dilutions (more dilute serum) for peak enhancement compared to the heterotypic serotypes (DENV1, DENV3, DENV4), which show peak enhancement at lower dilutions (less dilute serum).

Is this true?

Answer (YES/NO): NO